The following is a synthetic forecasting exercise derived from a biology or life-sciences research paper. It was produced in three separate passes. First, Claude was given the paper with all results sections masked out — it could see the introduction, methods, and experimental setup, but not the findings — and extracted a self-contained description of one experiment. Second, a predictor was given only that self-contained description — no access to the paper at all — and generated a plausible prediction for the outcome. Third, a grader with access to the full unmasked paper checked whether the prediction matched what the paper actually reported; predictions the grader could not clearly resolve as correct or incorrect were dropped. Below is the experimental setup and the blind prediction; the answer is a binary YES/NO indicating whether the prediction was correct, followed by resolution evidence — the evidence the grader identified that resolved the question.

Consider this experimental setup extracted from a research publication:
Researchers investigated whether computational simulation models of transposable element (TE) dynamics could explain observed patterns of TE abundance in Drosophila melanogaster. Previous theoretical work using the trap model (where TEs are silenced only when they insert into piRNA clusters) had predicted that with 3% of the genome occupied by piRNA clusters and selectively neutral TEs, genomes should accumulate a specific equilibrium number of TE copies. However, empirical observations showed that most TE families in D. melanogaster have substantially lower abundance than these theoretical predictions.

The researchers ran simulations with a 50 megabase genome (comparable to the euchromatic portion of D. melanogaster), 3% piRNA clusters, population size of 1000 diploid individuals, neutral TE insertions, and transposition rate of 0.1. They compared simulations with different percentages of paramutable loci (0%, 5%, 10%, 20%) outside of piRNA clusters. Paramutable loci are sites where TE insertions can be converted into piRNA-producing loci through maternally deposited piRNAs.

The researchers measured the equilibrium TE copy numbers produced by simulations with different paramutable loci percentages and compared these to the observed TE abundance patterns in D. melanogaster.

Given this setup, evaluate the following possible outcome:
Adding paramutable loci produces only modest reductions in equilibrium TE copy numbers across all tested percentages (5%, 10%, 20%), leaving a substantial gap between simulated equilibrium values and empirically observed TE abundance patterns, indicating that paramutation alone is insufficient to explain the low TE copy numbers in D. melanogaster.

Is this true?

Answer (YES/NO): NO